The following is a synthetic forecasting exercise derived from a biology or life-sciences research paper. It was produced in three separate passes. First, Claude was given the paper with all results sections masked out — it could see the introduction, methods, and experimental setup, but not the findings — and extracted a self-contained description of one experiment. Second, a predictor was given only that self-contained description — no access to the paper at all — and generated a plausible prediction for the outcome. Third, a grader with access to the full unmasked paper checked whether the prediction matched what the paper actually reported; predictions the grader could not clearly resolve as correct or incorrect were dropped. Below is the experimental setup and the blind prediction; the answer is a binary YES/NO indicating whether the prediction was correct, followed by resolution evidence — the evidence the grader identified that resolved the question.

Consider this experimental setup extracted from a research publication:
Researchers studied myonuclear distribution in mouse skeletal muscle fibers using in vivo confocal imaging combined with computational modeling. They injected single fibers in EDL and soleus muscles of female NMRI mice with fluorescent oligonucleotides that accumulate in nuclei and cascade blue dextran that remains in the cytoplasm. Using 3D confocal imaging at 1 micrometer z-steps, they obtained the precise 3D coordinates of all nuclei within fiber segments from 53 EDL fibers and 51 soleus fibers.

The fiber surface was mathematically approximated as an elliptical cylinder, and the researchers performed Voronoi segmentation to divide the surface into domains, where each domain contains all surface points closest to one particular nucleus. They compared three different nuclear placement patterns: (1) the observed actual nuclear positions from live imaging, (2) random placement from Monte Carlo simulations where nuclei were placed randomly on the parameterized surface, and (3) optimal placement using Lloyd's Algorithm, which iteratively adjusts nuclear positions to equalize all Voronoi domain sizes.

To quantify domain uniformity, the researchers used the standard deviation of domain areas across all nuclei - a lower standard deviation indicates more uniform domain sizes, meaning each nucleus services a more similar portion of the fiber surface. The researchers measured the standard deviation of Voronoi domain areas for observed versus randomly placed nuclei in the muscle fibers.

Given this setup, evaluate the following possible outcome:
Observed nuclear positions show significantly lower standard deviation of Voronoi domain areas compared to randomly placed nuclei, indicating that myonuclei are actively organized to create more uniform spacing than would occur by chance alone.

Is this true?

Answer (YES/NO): NO